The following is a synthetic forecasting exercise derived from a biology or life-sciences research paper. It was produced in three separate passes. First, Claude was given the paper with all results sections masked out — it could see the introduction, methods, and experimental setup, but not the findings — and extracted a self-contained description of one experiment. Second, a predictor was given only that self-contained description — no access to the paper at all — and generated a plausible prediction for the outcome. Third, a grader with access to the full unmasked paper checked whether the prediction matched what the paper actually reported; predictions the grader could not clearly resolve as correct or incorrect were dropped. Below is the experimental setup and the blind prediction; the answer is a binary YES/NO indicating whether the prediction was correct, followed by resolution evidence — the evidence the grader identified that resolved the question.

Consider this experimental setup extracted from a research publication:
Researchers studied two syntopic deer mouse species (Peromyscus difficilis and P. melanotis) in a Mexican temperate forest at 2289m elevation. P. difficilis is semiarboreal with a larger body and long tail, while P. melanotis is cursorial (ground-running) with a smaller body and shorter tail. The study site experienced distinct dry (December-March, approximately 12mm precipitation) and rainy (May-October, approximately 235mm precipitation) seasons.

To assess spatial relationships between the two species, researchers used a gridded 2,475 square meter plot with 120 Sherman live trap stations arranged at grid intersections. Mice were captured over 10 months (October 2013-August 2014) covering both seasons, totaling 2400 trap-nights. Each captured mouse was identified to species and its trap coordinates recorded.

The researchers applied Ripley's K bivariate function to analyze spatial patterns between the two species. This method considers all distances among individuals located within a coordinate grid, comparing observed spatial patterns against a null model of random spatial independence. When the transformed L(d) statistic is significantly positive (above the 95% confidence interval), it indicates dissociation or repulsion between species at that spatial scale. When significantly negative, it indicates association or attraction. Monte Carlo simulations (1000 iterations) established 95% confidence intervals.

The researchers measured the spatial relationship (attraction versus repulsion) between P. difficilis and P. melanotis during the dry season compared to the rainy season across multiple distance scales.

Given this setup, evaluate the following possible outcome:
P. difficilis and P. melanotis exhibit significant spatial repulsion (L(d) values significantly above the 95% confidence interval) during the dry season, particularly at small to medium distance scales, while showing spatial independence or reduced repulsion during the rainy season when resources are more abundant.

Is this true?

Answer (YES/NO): NO